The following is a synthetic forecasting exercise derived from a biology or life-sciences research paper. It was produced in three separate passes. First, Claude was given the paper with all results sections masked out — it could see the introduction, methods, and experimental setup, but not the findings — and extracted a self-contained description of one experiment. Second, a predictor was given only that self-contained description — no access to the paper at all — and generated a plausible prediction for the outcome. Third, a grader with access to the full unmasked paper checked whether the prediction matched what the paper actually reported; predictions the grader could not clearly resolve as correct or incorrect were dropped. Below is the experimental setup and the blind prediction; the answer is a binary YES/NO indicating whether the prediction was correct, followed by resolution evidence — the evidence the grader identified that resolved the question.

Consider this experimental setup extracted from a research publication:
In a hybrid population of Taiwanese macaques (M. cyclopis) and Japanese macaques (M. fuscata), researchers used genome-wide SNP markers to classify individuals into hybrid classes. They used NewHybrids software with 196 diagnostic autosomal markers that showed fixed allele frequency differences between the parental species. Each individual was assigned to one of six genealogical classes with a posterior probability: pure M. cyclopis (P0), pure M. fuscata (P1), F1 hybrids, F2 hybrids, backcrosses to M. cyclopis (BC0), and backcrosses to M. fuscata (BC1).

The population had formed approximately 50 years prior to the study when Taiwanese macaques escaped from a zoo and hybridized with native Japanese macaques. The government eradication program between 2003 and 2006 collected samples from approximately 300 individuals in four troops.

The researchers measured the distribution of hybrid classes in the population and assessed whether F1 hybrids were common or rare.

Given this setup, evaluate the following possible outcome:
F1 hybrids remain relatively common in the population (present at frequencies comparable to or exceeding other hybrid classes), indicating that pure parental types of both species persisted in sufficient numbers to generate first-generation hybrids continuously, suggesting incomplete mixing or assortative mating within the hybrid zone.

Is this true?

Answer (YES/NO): NO